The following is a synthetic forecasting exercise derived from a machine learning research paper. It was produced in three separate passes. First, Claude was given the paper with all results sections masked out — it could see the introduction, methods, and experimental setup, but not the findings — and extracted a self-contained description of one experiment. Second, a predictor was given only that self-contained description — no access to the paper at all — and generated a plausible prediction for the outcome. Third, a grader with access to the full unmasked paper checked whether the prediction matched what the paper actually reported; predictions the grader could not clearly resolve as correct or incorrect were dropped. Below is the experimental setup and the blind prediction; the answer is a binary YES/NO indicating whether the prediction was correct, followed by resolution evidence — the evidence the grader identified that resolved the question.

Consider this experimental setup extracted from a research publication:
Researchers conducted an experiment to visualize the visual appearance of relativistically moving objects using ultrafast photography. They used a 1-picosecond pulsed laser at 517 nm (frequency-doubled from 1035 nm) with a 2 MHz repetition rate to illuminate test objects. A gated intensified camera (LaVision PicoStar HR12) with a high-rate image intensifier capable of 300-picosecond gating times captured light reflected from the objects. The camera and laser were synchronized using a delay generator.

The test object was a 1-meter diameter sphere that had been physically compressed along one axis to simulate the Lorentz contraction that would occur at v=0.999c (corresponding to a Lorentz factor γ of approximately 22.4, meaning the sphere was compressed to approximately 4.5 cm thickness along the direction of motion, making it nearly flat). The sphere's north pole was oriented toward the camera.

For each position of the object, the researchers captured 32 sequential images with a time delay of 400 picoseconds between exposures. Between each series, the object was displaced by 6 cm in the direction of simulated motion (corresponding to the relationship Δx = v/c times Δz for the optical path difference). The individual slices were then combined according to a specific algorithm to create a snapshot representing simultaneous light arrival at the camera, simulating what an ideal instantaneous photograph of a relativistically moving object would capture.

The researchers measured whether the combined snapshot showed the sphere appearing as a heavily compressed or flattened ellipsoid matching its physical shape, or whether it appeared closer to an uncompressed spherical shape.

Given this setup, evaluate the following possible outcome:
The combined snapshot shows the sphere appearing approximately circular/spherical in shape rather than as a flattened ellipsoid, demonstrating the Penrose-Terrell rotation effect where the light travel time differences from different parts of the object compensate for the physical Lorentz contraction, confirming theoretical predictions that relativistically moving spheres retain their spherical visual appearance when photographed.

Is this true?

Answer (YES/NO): YES